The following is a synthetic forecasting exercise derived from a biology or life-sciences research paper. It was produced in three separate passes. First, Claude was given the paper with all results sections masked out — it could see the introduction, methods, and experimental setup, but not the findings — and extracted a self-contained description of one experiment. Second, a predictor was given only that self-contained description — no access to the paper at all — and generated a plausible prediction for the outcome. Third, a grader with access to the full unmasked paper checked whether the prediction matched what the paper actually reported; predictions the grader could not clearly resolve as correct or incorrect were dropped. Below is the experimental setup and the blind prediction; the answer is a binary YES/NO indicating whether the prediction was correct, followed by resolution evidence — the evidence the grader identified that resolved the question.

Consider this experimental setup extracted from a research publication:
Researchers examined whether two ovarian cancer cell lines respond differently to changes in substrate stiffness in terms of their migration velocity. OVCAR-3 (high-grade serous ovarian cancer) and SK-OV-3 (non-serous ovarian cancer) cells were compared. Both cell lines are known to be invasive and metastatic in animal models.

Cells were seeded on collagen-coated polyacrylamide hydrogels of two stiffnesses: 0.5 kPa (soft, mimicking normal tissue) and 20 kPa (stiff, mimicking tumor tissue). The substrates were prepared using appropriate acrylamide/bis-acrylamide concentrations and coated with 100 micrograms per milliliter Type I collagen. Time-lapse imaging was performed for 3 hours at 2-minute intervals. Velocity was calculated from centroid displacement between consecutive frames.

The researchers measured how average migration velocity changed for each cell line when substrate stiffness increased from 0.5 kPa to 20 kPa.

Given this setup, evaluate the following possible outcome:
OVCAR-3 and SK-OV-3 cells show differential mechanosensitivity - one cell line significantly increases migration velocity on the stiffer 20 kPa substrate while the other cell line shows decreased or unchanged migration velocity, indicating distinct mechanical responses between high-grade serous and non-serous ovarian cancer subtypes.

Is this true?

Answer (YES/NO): NO